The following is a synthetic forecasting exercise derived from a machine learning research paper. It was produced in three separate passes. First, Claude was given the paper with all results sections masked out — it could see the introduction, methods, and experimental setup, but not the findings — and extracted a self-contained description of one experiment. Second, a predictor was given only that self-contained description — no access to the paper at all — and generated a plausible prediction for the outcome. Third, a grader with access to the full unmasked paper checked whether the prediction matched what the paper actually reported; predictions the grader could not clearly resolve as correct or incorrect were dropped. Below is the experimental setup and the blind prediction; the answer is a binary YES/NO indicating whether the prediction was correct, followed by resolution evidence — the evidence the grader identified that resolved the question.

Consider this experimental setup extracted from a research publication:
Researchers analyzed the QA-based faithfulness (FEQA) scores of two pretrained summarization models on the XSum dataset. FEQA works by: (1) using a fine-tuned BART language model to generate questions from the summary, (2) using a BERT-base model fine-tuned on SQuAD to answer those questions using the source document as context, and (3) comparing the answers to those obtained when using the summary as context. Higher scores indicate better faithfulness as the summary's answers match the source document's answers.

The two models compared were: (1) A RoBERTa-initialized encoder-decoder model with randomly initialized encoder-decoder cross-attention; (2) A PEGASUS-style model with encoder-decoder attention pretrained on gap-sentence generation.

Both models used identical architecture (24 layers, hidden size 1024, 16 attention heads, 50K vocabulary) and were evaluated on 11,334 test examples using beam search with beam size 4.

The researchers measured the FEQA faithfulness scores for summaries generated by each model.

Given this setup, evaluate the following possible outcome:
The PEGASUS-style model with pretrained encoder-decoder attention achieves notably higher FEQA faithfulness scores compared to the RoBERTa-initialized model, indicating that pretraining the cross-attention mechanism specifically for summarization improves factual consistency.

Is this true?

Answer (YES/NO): YES